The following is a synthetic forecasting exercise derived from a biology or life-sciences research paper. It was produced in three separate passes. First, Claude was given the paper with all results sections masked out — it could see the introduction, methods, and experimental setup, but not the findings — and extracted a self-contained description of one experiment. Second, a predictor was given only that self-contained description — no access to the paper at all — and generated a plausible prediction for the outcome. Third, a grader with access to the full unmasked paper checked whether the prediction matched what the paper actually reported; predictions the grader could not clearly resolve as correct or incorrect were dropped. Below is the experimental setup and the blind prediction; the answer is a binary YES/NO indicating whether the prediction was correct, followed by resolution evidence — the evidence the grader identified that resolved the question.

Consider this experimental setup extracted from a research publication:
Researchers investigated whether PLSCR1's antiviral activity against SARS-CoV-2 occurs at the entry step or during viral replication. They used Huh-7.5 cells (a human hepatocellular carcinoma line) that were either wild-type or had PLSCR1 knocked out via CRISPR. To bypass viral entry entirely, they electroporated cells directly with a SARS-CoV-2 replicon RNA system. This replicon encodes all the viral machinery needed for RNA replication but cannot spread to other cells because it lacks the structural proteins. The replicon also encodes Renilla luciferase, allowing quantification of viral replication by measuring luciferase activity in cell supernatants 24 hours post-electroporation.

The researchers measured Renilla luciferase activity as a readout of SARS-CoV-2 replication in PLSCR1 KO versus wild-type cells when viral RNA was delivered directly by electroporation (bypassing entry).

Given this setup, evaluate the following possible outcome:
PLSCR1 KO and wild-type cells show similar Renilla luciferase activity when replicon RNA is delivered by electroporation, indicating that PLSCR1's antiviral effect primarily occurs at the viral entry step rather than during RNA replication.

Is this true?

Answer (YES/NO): YES